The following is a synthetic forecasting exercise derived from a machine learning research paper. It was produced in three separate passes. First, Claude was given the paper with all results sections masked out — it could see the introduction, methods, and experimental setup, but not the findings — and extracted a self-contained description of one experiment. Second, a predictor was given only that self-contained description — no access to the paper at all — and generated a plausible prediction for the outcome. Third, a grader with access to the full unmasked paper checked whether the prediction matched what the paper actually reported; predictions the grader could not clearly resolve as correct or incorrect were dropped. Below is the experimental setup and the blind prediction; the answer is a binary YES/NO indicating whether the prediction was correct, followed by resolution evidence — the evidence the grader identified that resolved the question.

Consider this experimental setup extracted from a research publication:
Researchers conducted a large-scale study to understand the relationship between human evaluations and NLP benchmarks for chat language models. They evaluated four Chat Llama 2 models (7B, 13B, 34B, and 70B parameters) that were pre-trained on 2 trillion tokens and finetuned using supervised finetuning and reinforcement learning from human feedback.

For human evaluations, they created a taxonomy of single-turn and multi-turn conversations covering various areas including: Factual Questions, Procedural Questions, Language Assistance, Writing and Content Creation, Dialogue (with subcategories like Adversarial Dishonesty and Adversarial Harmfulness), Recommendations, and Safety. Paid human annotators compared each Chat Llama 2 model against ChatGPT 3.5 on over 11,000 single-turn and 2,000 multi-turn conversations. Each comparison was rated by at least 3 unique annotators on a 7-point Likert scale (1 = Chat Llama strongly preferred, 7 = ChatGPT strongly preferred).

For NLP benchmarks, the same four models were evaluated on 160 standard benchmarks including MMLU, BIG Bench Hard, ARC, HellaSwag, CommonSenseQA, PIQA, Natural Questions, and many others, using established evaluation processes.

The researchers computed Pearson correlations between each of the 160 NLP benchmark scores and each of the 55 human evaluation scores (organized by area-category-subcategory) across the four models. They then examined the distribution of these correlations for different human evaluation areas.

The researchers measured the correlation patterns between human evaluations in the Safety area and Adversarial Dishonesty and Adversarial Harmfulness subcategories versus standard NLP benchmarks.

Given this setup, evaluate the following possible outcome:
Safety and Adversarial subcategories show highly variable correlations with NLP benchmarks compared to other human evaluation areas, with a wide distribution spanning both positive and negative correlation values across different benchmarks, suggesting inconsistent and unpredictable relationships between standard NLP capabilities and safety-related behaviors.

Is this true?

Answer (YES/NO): NO